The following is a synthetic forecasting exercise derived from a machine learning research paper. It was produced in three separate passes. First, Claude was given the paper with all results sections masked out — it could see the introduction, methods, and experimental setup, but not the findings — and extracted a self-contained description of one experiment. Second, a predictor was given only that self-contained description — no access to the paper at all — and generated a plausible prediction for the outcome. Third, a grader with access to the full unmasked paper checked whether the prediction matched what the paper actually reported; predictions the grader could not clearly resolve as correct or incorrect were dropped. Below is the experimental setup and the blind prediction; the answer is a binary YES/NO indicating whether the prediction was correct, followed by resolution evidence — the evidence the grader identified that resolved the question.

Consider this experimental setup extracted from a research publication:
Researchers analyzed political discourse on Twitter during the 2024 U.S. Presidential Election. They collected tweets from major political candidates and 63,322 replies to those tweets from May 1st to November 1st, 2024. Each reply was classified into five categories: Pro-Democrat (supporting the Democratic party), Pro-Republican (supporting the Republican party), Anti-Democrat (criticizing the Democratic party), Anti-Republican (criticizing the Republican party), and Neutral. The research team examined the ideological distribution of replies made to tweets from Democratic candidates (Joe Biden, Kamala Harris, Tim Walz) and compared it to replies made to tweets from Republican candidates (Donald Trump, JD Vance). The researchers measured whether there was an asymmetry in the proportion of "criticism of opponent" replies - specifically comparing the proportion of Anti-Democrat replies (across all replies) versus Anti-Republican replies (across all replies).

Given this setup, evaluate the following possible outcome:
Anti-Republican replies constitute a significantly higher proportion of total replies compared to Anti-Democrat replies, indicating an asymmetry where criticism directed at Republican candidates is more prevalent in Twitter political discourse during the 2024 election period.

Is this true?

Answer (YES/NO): NO